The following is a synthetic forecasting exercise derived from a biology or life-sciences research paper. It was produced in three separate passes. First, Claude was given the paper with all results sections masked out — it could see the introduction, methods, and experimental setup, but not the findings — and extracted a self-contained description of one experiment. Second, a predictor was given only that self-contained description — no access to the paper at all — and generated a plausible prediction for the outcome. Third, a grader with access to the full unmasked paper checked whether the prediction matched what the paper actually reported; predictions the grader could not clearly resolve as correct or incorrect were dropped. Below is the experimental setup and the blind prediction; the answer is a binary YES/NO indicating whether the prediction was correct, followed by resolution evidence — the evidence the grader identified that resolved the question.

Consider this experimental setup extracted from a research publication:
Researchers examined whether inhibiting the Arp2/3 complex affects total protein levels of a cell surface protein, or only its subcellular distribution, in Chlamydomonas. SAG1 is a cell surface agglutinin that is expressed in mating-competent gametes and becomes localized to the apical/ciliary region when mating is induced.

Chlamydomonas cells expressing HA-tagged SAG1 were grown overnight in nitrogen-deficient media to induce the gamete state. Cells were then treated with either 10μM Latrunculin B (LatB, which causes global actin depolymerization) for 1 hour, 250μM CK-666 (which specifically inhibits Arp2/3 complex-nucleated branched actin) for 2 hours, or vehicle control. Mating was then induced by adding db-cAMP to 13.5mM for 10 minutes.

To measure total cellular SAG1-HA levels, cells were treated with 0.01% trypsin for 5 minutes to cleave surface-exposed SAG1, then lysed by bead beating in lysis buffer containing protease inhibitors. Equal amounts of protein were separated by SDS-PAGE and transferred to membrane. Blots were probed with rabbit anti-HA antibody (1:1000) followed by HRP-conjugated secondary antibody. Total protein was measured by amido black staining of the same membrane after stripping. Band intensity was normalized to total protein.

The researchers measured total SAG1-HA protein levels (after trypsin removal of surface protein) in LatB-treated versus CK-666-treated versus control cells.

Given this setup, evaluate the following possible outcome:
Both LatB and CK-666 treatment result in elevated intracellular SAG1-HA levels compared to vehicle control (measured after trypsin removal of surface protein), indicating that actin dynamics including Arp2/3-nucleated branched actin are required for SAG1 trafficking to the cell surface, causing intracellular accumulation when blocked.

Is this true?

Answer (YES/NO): NO